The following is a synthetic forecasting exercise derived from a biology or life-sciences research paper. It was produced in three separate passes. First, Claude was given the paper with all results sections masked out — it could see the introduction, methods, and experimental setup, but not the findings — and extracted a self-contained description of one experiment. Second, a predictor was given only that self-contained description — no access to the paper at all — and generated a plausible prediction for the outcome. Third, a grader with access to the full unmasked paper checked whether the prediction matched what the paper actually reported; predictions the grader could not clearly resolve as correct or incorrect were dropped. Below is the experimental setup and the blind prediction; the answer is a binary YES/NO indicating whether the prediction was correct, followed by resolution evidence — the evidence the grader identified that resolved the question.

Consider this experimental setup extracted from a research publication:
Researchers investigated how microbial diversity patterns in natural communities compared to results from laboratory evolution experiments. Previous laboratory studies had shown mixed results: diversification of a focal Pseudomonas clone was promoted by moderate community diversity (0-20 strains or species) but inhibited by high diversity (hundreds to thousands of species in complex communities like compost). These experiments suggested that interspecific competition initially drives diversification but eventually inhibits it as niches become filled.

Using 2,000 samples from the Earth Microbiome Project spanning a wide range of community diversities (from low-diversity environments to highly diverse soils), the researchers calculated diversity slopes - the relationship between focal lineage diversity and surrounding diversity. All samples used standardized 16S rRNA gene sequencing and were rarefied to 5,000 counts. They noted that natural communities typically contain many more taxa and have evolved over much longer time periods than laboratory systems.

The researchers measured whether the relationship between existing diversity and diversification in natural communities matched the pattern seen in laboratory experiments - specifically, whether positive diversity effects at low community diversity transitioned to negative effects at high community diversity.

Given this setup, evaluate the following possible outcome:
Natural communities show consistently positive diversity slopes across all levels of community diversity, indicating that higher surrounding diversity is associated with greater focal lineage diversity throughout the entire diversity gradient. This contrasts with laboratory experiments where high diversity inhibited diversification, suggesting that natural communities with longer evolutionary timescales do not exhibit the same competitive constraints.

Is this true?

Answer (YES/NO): NO